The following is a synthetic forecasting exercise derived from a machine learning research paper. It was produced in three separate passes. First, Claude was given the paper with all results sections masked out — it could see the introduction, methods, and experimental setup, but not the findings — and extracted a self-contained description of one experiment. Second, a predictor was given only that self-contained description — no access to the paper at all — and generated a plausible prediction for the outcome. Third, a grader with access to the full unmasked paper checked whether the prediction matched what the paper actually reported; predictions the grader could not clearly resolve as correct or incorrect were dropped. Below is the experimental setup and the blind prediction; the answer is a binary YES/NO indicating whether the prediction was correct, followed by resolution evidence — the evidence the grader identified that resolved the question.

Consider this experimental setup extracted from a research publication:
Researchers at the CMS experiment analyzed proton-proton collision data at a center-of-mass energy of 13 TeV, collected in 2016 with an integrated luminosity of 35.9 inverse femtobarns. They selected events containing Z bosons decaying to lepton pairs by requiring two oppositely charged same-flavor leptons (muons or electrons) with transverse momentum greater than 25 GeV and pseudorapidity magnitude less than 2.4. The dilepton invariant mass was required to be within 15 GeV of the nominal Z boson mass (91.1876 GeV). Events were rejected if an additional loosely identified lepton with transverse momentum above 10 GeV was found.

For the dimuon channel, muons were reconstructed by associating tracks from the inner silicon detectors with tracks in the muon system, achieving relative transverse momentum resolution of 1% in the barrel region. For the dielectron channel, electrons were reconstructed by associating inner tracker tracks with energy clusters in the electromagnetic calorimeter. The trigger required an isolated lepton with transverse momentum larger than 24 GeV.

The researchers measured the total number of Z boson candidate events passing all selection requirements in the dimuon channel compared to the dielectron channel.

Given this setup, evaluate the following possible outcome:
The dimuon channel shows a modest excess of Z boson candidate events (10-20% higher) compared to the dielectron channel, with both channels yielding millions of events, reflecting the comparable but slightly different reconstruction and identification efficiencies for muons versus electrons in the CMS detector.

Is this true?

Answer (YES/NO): NO